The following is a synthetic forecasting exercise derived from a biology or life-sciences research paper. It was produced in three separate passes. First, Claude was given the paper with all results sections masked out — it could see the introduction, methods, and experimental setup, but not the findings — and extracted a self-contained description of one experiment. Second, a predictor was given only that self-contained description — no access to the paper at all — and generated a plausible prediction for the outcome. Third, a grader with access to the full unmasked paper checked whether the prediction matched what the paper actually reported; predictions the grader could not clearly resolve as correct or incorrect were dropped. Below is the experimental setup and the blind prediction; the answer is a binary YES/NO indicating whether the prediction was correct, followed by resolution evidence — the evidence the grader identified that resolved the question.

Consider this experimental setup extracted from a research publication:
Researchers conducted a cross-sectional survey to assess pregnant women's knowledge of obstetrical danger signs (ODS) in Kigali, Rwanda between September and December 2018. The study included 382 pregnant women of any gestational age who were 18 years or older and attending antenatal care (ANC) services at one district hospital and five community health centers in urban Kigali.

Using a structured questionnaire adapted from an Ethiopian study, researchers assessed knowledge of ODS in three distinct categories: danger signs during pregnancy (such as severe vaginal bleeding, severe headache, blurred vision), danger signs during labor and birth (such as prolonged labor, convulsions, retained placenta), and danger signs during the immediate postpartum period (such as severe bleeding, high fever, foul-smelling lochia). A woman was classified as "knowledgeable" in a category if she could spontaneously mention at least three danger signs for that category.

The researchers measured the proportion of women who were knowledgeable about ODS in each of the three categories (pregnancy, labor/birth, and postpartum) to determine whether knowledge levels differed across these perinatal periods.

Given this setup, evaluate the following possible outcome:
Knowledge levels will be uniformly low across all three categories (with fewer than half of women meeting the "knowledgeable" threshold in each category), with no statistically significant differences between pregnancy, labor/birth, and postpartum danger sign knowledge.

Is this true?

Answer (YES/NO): NO